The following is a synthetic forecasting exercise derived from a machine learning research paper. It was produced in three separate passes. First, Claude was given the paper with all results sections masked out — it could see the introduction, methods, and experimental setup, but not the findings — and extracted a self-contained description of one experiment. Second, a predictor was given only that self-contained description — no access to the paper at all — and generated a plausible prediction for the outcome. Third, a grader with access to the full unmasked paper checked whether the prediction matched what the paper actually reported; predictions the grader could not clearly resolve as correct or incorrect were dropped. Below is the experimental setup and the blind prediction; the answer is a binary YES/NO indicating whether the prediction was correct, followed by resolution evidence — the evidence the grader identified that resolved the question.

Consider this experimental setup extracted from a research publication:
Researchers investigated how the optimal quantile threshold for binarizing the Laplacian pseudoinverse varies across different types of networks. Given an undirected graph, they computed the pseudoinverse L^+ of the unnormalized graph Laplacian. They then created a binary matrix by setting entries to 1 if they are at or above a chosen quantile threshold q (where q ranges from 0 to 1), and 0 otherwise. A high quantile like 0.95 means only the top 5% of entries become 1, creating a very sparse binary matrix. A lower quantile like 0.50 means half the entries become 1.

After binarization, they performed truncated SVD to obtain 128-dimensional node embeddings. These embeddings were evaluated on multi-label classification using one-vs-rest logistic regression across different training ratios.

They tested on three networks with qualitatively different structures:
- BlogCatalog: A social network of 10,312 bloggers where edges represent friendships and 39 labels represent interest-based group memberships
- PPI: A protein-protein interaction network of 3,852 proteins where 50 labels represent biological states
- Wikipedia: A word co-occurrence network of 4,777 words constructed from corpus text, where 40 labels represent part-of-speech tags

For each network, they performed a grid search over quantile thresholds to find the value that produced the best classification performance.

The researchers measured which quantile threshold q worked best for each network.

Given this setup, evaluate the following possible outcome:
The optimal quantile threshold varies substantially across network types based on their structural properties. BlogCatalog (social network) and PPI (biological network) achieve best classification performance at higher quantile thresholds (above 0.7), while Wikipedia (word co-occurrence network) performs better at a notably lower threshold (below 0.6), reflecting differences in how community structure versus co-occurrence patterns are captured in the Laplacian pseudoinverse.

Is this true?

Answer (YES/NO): YES